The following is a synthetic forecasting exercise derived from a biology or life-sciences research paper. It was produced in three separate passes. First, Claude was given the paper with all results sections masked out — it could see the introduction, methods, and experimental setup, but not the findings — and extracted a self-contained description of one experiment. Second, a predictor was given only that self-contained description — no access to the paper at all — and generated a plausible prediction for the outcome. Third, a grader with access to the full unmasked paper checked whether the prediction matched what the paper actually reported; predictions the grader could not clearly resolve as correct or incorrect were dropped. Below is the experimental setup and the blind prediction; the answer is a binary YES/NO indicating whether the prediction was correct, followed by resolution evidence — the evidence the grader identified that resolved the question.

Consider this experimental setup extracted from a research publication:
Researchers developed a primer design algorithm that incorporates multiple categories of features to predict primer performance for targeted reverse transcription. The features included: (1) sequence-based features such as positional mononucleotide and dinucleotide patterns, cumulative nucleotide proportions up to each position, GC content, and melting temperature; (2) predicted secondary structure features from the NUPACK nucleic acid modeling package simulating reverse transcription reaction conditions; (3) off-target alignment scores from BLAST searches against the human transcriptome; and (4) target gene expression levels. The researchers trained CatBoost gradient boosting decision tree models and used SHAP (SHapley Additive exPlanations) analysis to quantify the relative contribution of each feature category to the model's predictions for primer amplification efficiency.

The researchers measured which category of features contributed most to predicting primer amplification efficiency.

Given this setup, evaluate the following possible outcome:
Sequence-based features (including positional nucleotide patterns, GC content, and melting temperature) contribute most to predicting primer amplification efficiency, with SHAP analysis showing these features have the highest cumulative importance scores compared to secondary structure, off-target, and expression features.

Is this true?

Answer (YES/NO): YES